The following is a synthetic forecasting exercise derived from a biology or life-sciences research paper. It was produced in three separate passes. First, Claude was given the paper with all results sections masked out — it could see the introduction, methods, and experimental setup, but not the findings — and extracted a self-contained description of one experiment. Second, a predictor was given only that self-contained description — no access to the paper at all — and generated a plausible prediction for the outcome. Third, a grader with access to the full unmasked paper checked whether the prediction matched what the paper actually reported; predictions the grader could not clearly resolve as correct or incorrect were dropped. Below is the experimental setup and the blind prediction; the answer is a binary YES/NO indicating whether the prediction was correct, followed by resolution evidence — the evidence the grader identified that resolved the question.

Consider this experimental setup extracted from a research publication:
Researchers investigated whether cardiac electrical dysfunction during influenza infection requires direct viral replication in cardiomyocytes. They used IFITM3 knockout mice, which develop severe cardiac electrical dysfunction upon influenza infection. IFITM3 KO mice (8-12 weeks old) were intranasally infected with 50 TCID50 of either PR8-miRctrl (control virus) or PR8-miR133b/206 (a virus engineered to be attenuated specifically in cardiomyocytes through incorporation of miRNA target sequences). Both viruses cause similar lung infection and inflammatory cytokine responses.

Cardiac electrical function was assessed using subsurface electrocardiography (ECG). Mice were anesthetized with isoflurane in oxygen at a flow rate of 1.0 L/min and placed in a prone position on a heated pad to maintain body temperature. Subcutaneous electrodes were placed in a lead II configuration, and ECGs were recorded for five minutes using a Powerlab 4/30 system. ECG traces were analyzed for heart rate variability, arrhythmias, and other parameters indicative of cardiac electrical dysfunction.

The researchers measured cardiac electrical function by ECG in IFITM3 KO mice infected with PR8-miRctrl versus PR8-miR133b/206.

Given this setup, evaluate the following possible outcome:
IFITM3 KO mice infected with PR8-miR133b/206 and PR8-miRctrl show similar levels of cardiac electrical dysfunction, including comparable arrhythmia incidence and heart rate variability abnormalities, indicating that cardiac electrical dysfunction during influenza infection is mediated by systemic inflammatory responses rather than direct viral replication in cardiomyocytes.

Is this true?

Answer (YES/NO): NO